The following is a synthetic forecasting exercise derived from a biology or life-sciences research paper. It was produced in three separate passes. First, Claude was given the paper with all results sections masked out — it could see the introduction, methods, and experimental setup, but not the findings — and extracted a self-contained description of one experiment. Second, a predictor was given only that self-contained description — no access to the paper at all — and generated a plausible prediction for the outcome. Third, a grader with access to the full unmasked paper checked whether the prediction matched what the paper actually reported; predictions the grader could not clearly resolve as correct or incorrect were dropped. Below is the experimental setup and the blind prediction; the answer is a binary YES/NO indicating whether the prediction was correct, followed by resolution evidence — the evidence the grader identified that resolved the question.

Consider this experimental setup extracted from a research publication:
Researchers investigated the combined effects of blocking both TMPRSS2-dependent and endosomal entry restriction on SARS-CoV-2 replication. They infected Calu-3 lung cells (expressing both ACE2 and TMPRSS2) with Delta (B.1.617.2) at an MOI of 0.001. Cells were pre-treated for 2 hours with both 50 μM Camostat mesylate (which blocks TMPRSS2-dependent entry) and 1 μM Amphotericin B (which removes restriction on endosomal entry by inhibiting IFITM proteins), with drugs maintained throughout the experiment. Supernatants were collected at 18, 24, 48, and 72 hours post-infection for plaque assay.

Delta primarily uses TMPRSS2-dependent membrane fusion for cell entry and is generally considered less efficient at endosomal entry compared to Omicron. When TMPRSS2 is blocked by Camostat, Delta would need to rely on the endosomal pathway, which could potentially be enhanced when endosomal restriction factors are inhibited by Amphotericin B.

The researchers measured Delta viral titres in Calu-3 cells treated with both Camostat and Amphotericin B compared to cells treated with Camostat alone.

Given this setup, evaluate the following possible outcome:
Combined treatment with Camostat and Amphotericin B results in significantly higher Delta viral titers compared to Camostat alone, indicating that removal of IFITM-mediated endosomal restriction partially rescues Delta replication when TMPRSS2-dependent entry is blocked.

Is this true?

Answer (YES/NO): YES